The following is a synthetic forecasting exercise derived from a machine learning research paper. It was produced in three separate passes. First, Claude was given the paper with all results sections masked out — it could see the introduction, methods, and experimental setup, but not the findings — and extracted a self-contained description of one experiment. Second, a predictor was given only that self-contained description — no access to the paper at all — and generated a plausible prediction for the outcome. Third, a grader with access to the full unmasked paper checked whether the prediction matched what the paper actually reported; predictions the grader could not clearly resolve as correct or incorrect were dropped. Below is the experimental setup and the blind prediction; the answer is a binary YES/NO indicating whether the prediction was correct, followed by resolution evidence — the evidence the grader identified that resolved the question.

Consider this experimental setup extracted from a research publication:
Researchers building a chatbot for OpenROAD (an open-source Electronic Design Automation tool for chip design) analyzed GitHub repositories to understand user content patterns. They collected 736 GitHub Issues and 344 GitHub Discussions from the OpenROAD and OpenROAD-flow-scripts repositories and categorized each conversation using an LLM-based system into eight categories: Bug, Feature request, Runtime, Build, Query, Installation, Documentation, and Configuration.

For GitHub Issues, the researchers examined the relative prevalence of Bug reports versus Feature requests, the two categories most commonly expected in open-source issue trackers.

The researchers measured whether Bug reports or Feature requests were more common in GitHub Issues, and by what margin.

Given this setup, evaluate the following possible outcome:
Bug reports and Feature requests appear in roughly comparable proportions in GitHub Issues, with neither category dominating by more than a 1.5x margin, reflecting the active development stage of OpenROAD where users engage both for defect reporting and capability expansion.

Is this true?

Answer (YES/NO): NO